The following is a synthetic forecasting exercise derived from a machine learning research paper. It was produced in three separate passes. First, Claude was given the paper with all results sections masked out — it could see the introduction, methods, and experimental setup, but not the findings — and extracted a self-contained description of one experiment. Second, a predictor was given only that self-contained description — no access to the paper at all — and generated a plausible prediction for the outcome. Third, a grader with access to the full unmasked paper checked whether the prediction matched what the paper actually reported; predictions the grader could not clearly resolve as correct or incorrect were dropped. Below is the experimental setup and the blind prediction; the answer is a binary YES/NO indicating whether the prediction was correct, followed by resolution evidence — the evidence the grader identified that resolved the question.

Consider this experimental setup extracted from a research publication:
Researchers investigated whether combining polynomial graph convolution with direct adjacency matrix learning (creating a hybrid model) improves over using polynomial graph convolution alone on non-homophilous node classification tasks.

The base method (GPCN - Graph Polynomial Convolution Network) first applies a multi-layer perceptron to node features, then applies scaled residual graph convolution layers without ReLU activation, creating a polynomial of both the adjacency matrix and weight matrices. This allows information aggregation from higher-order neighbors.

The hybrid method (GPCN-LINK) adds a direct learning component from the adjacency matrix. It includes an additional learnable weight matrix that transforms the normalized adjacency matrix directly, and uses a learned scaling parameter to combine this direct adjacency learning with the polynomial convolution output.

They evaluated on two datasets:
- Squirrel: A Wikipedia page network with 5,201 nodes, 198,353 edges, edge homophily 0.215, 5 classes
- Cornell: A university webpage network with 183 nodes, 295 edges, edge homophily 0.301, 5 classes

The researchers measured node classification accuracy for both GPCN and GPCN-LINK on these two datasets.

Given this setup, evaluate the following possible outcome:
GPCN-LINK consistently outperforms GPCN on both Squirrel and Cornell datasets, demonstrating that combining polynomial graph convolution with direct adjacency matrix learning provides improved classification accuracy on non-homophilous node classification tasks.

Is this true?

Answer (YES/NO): NO